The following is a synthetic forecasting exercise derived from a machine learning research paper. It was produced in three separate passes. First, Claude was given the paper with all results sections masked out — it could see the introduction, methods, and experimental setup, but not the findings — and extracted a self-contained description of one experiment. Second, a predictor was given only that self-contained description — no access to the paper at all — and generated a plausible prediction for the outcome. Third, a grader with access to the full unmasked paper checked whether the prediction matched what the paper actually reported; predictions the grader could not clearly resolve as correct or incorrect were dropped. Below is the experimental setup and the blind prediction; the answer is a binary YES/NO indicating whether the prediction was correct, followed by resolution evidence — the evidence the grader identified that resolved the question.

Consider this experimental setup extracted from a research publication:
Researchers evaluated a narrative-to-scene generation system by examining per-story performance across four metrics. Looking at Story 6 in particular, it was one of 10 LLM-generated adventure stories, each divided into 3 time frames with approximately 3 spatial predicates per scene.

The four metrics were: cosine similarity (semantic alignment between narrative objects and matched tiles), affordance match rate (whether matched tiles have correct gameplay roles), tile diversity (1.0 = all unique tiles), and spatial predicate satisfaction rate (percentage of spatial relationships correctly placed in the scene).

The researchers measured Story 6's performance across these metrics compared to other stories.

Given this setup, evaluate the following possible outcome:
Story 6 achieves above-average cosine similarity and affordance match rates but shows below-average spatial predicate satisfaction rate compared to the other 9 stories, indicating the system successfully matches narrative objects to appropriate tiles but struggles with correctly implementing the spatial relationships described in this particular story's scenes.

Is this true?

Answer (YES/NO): NO